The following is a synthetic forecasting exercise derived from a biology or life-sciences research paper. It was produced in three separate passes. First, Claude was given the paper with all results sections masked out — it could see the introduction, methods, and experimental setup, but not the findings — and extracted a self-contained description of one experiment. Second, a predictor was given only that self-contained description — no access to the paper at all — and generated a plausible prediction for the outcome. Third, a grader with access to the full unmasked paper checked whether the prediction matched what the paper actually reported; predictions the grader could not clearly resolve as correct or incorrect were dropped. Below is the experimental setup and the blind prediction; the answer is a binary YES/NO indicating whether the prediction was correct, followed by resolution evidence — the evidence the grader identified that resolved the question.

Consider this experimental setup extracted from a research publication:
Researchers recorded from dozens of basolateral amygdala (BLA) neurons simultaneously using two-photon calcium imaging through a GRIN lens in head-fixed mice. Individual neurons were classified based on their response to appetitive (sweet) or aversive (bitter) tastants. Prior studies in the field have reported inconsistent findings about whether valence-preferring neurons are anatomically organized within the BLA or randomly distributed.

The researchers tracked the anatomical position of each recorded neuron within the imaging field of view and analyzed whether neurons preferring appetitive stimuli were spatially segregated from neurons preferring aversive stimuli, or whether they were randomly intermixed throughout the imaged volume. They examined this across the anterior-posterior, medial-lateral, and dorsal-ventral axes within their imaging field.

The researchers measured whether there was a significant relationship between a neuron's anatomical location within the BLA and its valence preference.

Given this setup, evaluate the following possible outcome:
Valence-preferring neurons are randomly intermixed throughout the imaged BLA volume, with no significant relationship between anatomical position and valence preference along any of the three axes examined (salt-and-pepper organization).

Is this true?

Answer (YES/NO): YES